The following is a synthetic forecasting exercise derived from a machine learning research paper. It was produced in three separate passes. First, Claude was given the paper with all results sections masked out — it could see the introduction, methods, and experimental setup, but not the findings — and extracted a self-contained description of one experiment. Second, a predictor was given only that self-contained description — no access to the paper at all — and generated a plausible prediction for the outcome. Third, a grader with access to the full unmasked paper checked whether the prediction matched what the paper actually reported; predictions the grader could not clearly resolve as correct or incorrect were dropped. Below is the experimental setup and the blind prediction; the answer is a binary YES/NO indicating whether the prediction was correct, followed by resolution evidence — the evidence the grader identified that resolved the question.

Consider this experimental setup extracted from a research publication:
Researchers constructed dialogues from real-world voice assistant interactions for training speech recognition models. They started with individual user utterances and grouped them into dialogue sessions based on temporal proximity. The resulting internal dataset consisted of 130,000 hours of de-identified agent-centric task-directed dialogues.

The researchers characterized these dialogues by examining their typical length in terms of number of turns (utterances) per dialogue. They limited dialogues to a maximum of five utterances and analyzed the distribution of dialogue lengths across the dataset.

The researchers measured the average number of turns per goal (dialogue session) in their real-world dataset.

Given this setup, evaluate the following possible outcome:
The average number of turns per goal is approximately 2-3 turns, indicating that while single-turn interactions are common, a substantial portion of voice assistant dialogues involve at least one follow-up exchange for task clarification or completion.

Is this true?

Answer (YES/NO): NO